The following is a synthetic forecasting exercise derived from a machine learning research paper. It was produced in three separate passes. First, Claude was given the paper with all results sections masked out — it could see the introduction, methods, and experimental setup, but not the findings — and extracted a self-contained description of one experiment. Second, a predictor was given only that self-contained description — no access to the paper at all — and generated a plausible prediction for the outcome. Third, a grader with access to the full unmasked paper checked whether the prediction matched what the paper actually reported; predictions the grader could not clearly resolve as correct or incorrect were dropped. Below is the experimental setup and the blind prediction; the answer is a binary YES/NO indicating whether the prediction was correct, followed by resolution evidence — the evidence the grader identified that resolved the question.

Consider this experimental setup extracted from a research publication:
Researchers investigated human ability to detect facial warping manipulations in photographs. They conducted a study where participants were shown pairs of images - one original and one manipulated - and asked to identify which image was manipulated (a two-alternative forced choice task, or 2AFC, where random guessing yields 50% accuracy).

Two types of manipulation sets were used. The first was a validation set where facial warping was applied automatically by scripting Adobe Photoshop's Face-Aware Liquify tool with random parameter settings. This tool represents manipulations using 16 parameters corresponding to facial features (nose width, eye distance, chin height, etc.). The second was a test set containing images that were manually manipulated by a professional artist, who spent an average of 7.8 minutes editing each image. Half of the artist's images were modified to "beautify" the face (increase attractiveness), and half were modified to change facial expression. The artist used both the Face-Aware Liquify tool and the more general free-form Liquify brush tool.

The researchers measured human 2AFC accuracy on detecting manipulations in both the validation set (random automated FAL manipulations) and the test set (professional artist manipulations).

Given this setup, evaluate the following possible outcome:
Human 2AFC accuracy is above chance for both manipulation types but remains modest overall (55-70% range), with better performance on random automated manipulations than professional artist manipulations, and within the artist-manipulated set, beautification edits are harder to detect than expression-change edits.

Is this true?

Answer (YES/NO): NO